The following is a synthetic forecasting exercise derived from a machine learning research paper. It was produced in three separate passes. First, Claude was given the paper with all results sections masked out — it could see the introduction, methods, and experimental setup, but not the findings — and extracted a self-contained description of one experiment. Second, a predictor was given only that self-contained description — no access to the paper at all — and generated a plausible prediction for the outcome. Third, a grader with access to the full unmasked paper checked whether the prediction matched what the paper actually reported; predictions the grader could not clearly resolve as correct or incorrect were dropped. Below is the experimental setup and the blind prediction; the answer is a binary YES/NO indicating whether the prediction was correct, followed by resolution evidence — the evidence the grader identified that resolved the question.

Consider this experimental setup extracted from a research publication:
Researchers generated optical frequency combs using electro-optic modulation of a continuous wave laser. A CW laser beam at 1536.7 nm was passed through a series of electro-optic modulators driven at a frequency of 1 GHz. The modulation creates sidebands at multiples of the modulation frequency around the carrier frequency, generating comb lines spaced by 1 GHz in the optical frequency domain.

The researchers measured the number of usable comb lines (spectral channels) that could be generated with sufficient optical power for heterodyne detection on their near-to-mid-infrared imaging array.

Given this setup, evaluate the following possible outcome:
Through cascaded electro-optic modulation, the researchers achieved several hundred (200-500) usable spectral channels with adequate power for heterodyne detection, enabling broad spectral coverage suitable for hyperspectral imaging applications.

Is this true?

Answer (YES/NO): NO